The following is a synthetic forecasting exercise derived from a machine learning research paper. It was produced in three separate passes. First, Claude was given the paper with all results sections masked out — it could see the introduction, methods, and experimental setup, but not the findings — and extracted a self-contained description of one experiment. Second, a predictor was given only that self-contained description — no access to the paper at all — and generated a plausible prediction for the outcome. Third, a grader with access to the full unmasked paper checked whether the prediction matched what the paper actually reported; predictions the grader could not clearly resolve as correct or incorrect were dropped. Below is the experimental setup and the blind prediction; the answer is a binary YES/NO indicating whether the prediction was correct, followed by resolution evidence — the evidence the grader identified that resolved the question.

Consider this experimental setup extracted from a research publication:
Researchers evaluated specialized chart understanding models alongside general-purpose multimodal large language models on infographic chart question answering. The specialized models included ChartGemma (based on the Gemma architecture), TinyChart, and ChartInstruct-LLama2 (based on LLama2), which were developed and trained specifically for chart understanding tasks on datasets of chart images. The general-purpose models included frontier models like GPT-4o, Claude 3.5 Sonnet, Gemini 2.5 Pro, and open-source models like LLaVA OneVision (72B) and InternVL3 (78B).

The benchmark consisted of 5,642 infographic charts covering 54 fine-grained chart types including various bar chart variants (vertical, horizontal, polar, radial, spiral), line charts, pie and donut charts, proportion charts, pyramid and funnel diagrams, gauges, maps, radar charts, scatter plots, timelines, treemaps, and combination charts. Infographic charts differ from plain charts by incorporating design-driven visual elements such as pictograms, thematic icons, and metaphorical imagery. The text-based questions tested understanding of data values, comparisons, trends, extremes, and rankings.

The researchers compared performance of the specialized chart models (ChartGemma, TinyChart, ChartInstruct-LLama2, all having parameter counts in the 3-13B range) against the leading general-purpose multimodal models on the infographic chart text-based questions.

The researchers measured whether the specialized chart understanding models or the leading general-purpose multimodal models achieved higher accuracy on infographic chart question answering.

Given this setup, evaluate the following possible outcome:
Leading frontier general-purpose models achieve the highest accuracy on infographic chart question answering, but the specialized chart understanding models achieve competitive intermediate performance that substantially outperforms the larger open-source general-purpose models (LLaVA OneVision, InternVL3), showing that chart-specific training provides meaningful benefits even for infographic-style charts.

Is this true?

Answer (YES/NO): NO